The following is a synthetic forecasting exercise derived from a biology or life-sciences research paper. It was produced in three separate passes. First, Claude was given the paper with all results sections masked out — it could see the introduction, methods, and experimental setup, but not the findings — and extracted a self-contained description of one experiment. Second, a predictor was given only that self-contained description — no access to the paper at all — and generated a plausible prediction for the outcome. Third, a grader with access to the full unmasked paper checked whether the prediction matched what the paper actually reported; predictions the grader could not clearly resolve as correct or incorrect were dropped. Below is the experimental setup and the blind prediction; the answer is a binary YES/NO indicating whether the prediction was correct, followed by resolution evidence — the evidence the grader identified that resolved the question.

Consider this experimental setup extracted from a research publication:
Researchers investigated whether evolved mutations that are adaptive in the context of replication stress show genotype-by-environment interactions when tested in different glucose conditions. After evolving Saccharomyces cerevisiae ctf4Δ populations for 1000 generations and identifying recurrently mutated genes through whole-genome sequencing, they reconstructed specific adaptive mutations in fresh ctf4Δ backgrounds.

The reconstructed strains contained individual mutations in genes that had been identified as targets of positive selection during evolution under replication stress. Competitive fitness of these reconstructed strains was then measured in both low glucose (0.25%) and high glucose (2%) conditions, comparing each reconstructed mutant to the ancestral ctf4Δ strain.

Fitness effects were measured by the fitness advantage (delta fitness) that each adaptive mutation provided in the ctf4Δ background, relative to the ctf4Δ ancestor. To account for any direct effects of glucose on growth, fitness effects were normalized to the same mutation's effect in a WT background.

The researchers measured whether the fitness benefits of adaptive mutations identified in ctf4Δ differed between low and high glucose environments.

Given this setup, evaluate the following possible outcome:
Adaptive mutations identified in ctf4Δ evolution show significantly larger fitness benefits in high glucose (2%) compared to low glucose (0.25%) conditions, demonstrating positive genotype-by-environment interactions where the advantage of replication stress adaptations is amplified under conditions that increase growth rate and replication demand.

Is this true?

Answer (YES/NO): NO